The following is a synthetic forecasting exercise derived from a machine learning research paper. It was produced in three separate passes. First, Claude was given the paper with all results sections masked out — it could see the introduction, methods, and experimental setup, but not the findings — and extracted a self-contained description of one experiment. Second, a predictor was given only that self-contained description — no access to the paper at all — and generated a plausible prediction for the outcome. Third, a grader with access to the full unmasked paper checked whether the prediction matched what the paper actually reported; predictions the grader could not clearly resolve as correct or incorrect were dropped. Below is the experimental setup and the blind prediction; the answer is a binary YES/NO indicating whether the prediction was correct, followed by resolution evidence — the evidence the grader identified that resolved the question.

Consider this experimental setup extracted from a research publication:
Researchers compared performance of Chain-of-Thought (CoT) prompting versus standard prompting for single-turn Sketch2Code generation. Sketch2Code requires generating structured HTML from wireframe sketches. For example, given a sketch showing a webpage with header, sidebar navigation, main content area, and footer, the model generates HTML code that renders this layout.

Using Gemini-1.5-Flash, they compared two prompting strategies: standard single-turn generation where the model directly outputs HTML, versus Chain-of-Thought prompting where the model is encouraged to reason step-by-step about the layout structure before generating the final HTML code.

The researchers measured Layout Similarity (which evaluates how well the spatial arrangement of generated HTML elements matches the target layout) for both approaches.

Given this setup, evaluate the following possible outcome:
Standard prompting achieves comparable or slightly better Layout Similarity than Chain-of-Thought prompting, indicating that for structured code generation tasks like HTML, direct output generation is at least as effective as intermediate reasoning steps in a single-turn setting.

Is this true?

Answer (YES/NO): NO